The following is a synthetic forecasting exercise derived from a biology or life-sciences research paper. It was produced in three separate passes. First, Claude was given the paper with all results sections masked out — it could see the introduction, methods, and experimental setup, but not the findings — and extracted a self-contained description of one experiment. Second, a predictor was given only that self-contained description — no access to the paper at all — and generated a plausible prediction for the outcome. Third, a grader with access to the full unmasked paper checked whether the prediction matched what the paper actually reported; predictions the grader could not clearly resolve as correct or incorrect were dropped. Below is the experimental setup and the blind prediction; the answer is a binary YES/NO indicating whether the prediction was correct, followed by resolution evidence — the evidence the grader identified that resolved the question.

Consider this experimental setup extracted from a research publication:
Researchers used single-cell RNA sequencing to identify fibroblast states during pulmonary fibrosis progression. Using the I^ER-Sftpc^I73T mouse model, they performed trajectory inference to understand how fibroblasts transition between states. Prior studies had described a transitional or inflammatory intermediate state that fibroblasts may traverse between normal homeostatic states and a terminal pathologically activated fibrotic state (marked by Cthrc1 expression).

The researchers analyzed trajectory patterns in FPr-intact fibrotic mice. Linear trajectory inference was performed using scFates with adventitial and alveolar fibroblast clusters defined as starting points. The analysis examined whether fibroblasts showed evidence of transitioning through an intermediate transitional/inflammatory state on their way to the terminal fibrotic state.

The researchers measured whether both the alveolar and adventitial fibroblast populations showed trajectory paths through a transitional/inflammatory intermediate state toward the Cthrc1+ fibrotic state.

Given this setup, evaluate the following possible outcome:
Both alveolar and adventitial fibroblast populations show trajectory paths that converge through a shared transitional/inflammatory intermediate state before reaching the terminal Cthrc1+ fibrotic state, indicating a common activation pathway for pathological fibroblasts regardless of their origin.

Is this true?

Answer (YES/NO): NO